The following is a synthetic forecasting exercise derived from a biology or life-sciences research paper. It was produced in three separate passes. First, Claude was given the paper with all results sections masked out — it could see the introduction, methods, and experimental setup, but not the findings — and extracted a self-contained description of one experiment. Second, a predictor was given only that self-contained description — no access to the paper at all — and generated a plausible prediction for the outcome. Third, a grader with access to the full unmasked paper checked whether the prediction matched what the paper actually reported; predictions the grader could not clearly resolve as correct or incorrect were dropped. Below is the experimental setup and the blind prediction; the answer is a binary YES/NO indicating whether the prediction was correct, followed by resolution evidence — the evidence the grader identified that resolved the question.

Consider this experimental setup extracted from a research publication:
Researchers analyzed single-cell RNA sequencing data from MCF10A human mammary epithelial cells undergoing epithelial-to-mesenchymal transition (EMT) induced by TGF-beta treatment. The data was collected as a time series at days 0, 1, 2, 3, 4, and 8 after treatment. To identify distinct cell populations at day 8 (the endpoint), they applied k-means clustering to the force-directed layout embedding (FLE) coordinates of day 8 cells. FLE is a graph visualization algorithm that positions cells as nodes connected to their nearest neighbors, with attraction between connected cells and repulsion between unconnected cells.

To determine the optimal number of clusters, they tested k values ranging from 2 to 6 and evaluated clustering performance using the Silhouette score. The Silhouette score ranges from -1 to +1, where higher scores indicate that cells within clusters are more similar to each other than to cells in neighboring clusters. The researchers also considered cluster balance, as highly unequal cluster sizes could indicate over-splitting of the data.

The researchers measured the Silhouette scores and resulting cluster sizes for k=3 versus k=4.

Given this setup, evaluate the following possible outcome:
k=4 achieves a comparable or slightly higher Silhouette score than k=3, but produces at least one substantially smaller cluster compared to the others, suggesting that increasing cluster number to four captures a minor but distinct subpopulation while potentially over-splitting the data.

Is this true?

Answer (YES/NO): YES